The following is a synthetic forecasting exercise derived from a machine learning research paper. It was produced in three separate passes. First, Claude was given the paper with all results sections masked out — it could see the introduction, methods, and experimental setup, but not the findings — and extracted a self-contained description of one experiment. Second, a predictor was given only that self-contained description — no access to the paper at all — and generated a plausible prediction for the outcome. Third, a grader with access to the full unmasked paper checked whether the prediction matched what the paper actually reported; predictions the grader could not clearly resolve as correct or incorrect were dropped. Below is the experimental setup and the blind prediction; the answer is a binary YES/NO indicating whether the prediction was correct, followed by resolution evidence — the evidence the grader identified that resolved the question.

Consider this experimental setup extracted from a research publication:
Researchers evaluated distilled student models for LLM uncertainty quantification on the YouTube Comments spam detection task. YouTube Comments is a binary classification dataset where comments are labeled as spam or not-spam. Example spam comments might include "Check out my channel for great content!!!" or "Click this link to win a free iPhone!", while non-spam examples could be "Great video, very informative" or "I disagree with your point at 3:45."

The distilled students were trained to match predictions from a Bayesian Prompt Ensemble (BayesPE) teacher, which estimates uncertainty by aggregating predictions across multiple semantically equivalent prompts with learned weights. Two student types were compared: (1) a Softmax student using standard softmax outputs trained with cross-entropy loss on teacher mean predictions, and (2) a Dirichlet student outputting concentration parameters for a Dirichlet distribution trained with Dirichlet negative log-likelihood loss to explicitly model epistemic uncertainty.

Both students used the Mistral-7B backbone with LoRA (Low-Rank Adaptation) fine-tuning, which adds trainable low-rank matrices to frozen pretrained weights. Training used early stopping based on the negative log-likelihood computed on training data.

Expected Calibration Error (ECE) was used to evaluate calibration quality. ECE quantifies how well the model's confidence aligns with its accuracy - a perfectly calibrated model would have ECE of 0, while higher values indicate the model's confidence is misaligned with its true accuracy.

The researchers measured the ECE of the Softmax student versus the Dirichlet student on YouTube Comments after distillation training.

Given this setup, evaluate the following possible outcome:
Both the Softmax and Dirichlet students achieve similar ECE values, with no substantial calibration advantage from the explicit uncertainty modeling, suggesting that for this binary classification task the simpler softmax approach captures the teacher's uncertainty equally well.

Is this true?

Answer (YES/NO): NO